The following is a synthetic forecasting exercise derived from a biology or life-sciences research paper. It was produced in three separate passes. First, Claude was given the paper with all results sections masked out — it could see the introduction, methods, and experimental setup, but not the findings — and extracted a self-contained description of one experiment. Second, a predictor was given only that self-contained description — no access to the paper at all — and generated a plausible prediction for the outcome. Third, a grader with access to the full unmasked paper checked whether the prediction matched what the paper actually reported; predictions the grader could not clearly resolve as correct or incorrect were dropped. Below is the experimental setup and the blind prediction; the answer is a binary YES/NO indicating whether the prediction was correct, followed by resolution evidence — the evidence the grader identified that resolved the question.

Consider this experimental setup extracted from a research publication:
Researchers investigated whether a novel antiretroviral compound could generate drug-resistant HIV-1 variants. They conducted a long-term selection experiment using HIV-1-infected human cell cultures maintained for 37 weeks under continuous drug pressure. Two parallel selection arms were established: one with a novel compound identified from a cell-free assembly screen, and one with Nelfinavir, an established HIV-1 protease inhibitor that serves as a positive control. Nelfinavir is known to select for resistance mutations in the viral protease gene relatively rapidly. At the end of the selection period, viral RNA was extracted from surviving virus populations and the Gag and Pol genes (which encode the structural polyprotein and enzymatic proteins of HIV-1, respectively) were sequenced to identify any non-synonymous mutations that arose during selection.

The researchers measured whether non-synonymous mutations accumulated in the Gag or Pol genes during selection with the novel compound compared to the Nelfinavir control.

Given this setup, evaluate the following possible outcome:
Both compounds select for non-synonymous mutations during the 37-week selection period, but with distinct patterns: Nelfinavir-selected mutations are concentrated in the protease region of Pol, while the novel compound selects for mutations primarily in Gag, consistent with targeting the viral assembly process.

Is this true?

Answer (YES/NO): NO